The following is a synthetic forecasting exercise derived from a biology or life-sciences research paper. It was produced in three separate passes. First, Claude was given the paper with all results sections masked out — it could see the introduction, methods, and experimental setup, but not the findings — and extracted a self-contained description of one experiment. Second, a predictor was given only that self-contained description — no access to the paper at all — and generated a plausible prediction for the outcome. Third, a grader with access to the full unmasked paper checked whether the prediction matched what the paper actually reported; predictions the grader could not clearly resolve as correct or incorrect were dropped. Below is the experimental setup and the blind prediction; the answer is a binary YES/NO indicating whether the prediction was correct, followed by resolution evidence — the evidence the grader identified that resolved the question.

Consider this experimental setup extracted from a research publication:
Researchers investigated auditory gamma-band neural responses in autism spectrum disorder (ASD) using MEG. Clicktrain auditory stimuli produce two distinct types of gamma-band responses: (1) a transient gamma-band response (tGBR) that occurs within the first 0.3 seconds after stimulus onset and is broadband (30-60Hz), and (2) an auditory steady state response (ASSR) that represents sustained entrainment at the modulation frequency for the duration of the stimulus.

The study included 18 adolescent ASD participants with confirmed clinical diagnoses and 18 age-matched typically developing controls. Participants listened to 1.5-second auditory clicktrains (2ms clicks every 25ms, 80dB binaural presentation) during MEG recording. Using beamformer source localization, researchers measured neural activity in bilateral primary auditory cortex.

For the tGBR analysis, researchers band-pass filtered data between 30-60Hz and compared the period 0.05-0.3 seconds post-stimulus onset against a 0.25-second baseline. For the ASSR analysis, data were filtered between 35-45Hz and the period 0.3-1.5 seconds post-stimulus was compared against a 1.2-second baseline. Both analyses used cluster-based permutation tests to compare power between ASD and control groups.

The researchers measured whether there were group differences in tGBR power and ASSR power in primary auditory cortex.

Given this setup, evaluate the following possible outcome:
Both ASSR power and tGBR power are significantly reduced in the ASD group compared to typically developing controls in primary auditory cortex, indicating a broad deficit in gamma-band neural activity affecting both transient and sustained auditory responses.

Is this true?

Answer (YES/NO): NO